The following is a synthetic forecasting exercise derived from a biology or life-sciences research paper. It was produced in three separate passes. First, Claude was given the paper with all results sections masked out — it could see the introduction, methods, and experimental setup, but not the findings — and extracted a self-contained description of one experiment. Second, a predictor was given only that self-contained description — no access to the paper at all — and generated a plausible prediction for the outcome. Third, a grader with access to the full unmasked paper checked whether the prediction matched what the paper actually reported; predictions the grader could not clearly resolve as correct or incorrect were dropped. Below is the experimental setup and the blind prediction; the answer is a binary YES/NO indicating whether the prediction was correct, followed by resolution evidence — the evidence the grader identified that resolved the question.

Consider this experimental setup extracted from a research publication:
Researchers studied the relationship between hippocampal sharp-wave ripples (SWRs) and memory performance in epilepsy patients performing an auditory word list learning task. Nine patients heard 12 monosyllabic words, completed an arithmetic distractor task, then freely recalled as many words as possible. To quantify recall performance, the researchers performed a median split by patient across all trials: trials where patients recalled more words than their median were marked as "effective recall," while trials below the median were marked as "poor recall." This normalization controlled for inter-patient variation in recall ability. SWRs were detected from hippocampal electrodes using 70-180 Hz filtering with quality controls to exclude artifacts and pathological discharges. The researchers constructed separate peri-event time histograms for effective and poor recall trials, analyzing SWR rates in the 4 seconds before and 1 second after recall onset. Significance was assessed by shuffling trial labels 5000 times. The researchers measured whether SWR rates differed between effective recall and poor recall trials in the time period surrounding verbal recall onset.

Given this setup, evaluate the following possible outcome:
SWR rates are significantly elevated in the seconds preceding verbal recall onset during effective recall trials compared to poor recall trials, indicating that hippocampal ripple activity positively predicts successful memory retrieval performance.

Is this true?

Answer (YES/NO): YES